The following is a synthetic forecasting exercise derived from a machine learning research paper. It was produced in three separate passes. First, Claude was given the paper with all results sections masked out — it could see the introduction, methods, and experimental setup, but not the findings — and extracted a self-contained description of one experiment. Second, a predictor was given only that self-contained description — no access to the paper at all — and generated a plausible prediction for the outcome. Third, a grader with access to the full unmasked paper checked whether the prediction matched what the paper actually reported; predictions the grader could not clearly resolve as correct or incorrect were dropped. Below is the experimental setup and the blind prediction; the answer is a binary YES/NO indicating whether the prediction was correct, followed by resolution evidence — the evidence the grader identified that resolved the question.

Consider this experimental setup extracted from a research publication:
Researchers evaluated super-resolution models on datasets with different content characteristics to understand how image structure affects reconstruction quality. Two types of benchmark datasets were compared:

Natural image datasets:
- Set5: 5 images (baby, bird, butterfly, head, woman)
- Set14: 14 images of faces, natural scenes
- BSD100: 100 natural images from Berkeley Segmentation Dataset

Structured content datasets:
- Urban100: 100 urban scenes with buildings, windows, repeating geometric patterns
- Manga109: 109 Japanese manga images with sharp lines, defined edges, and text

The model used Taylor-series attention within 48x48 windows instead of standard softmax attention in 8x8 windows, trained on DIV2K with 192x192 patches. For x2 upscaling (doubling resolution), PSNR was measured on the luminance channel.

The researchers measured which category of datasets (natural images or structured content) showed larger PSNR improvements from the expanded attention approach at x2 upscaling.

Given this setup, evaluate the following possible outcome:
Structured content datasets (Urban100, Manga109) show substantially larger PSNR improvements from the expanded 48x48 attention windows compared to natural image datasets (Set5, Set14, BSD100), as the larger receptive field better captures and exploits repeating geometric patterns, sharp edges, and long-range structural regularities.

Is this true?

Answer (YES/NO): NO